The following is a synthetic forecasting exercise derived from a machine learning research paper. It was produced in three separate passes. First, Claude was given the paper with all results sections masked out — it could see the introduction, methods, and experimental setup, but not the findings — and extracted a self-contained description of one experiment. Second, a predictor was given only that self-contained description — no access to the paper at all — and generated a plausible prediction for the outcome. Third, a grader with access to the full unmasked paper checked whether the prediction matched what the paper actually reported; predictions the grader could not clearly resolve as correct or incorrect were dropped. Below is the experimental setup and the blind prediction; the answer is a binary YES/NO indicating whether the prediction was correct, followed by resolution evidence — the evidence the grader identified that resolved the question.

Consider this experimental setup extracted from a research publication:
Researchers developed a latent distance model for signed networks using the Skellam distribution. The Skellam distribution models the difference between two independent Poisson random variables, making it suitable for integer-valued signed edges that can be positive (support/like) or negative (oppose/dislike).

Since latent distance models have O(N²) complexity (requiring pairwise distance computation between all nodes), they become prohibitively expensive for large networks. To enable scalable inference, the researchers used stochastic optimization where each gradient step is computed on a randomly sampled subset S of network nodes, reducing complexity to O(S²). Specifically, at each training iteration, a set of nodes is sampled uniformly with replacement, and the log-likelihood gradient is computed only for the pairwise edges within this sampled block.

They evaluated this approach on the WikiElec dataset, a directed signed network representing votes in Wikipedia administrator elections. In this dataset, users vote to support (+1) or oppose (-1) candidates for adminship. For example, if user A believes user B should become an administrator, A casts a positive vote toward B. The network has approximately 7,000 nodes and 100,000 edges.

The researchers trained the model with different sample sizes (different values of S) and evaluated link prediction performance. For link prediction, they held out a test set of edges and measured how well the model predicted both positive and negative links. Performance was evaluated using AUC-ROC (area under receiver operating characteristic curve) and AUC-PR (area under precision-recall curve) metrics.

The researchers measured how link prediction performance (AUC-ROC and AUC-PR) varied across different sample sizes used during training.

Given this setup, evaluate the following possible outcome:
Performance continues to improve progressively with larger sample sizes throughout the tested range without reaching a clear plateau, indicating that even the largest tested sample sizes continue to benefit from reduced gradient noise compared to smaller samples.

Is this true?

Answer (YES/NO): NO